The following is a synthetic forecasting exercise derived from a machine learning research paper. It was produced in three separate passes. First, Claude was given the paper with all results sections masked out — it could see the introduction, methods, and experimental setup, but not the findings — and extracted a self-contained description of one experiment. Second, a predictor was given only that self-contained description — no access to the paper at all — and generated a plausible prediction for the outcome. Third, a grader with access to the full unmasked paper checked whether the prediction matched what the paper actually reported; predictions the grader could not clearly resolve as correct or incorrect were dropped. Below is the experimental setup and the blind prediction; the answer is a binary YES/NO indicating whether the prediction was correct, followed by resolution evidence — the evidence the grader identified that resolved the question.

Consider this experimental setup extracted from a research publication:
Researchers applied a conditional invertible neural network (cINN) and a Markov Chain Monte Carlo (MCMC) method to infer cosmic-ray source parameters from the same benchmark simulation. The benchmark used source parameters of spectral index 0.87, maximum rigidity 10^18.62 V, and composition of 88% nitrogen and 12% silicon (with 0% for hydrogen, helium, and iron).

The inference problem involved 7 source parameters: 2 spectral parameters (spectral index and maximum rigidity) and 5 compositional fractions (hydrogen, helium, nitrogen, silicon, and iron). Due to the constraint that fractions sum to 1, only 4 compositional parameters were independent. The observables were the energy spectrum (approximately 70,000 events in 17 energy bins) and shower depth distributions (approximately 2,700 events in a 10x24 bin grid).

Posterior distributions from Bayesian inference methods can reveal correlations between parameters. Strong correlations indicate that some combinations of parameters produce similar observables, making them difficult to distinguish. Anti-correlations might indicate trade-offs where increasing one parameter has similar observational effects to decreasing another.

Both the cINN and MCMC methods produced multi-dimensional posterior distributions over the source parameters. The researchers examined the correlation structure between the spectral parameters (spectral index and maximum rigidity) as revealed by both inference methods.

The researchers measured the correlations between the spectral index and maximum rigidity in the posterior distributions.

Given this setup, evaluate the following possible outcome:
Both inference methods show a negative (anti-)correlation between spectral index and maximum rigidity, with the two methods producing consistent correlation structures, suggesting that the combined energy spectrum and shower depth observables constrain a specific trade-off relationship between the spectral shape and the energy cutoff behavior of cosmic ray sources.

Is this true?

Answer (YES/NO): NO